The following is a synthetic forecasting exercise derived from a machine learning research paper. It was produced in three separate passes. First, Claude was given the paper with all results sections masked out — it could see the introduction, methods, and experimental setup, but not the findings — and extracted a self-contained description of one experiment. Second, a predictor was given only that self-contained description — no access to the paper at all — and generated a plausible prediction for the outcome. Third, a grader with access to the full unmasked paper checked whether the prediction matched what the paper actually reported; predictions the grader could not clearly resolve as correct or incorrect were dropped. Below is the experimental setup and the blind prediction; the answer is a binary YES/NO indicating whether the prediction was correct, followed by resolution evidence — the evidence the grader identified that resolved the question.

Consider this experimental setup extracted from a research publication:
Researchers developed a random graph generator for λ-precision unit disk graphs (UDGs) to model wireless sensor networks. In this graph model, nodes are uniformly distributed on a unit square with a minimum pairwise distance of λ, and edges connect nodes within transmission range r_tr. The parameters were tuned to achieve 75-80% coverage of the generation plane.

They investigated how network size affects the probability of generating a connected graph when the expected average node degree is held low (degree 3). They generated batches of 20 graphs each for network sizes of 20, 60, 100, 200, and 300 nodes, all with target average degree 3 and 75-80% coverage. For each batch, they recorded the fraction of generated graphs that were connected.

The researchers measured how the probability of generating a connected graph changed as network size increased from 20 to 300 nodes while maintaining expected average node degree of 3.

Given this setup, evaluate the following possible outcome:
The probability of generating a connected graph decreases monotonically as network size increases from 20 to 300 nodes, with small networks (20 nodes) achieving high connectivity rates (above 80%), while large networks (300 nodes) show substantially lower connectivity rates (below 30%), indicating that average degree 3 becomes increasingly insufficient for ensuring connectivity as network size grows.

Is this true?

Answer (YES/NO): NO